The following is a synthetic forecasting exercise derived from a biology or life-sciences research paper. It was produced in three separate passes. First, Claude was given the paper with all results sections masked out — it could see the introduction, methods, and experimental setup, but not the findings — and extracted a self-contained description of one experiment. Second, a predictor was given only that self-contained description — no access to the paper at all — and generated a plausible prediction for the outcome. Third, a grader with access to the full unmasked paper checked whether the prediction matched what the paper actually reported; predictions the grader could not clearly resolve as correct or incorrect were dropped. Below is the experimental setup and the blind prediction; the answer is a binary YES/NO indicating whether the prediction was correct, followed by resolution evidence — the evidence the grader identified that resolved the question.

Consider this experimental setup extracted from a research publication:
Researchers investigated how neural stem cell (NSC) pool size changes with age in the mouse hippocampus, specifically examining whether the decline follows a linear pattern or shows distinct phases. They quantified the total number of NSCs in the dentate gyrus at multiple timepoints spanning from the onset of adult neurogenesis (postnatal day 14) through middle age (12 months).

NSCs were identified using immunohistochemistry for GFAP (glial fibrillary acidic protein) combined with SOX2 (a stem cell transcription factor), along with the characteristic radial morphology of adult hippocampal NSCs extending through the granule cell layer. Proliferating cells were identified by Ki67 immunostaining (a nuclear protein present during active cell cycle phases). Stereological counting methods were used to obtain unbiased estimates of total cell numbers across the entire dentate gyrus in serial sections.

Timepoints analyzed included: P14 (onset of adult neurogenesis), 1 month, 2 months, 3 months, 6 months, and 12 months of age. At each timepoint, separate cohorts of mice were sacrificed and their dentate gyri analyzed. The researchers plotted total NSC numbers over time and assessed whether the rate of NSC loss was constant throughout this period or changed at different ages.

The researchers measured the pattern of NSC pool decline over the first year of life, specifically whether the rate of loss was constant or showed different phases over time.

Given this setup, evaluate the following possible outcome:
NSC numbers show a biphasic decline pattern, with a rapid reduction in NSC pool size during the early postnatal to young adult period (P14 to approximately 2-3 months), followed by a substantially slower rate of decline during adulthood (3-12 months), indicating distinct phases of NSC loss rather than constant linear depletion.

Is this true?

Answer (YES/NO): YES